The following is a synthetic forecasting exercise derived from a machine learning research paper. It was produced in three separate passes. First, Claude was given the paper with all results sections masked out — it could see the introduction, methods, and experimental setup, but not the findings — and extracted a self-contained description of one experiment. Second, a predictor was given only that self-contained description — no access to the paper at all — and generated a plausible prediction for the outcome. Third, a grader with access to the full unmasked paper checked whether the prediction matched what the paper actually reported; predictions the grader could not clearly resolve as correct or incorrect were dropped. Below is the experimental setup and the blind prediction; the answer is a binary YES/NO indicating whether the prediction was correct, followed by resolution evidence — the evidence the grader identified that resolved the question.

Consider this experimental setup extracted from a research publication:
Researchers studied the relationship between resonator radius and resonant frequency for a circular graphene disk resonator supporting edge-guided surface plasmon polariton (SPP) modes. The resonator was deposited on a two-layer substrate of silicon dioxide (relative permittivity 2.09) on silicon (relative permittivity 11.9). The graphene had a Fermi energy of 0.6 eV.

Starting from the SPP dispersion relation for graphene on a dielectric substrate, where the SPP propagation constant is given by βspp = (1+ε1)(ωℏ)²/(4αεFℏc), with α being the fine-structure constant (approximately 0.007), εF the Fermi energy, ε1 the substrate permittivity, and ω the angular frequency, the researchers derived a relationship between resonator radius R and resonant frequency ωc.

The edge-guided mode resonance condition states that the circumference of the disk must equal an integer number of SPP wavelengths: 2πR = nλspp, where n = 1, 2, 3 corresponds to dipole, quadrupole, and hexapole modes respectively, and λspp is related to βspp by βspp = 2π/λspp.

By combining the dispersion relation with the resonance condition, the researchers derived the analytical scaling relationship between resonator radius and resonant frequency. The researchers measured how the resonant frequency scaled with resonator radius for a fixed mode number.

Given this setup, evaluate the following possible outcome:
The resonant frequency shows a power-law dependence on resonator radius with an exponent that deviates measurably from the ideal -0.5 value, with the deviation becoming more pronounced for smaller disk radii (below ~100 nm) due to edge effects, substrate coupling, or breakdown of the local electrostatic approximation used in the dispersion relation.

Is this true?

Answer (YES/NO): NO